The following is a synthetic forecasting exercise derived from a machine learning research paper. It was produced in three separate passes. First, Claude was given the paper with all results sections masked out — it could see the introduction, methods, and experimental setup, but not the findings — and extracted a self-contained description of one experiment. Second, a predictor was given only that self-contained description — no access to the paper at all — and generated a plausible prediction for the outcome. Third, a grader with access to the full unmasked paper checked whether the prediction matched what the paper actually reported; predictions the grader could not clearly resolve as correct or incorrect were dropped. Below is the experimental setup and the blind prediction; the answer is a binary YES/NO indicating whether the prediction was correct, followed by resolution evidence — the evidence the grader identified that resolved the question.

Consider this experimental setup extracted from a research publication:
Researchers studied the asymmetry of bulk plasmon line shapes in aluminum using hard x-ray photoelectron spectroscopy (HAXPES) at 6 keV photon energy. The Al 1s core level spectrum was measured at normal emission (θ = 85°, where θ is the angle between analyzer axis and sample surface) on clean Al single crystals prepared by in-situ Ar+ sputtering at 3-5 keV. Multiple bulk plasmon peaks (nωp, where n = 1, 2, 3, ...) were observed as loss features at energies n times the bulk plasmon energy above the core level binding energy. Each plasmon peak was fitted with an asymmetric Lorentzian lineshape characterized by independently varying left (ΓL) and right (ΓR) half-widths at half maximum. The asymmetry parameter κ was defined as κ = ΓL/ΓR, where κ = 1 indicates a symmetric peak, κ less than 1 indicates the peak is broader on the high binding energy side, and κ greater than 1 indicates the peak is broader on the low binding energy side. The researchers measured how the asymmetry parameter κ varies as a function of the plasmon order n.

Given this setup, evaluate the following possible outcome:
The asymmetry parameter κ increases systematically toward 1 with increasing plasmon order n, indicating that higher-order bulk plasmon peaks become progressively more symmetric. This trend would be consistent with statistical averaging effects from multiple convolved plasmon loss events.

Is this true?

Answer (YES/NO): NO